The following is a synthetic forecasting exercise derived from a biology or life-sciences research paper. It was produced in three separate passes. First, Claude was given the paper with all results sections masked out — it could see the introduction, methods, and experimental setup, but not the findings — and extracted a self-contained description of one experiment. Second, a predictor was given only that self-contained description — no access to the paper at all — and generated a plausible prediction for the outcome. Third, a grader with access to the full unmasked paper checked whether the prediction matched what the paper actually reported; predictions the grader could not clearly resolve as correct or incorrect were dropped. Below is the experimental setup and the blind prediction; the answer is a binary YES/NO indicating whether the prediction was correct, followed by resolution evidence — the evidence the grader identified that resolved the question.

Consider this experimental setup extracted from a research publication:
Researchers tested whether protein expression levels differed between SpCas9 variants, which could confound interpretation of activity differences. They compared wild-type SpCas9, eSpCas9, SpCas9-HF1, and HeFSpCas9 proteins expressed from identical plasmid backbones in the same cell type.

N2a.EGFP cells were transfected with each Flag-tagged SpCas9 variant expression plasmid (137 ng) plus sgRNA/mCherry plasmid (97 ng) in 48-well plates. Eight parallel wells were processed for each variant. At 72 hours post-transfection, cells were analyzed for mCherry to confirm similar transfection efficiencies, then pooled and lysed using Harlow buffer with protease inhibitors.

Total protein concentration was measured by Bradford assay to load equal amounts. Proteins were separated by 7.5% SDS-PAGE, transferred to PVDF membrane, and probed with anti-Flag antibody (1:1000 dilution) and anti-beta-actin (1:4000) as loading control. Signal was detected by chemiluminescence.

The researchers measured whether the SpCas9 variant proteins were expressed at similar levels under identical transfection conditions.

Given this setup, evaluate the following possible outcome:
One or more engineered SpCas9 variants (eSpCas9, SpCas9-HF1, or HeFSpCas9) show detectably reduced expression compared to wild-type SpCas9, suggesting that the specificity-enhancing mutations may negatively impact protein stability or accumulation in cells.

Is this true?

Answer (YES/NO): YES